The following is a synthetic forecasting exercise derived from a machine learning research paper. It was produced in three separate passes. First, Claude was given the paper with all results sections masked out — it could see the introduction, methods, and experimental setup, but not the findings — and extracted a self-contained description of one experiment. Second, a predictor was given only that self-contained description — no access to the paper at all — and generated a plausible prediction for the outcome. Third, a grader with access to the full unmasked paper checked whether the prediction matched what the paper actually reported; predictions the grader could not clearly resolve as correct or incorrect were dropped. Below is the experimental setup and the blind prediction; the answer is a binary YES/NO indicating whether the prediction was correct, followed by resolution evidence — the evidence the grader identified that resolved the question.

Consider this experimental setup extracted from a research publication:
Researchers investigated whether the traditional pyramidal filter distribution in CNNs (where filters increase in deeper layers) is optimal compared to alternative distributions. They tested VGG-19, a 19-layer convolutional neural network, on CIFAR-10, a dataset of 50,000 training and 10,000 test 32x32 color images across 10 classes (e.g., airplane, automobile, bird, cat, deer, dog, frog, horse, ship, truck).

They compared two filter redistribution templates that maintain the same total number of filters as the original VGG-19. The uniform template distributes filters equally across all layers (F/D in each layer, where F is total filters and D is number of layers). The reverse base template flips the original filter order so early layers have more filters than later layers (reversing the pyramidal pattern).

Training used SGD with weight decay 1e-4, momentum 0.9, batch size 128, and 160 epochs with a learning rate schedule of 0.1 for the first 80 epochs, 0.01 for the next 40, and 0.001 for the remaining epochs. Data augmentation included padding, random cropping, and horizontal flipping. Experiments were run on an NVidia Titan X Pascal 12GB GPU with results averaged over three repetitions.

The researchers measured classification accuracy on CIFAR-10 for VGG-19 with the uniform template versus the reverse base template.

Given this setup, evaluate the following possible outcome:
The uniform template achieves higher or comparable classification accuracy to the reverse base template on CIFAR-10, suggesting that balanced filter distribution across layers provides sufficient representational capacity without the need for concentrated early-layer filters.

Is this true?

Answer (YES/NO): NO